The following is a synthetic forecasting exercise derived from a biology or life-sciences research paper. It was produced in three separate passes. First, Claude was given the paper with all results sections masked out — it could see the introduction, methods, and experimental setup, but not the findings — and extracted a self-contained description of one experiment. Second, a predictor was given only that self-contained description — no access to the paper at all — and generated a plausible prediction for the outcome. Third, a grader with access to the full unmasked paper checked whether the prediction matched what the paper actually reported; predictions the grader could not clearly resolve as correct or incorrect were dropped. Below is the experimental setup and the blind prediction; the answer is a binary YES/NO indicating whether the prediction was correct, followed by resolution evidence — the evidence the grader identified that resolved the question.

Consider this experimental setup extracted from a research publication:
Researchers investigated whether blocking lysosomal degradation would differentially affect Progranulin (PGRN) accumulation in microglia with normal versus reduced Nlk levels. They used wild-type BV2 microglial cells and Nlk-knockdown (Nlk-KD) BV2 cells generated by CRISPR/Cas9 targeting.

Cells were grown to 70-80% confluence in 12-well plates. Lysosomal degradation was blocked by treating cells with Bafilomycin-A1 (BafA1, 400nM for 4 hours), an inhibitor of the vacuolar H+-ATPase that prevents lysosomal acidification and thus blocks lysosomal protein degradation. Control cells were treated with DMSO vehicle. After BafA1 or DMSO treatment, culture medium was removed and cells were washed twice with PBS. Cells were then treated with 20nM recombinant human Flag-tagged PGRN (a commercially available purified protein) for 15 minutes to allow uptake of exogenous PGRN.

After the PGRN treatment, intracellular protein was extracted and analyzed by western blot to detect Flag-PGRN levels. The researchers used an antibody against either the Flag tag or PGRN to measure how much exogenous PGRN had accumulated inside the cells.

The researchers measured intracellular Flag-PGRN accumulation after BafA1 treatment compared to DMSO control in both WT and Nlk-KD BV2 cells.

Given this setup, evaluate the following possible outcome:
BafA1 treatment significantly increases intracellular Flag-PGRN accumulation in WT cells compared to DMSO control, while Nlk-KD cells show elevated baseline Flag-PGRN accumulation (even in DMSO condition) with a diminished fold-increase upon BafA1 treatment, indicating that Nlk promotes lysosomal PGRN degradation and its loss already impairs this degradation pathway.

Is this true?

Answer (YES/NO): NO